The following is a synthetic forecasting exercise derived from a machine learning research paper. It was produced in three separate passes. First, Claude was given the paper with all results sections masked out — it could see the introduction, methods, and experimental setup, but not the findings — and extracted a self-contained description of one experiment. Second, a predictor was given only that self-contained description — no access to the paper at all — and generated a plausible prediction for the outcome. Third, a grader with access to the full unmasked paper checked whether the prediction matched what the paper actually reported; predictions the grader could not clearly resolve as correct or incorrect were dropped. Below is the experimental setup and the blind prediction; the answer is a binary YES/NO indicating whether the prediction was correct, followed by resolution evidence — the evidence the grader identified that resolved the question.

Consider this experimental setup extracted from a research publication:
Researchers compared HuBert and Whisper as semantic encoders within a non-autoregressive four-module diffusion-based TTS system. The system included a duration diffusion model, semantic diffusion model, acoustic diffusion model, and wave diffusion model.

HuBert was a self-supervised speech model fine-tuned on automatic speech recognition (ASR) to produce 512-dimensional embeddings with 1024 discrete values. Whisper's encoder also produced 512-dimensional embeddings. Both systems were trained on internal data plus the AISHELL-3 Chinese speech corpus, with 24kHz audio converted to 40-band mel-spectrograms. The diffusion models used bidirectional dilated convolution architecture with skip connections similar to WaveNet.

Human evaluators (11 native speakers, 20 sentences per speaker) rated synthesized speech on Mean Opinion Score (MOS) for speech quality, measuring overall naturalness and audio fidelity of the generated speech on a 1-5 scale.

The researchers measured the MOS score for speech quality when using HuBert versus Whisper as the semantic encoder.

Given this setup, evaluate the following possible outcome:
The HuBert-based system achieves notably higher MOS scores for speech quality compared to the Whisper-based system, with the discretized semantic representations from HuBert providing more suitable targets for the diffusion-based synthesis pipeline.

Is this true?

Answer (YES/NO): NO